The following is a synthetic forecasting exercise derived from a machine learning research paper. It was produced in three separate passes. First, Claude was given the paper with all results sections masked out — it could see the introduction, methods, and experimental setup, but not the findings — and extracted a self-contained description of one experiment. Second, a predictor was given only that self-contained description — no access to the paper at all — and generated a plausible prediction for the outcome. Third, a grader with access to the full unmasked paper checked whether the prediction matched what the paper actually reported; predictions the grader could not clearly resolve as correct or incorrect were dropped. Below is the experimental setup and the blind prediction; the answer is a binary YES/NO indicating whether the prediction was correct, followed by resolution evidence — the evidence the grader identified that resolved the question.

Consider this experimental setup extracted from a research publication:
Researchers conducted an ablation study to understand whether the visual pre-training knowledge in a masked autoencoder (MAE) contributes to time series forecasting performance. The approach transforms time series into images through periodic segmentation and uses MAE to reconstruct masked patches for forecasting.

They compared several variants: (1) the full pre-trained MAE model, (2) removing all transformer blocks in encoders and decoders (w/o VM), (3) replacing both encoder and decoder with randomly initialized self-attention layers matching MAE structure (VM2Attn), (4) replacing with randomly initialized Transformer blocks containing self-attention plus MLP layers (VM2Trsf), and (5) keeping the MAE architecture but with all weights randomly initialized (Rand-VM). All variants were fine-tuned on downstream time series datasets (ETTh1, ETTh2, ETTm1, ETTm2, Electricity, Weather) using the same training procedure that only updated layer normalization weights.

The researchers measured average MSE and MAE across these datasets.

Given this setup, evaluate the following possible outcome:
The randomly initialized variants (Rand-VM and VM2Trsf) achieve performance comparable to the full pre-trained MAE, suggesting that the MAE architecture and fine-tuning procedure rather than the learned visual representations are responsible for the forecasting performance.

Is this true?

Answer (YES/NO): NO